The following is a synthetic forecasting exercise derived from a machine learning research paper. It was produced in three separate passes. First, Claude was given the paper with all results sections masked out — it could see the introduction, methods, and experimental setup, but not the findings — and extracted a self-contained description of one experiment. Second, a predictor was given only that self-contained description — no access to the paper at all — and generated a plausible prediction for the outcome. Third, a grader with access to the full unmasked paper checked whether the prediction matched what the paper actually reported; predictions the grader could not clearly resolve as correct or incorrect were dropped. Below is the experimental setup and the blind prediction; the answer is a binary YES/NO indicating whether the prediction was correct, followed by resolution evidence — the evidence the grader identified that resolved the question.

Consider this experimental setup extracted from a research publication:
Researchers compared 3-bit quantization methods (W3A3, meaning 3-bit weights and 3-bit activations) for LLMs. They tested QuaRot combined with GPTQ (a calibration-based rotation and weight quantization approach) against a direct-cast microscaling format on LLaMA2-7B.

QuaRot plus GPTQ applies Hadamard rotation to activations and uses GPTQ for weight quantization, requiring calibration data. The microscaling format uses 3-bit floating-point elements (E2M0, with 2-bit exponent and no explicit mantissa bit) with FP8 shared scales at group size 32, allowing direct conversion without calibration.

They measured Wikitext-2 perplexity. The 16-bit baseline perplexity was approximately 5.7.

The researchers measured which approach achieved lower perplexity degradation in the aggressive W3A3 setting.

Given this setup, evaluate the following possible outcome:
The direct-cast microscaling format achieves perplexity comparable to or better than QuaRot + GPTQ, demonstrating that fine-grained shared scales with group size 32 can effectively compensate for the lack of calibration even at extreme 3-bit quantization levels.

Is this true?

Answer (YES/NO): YES